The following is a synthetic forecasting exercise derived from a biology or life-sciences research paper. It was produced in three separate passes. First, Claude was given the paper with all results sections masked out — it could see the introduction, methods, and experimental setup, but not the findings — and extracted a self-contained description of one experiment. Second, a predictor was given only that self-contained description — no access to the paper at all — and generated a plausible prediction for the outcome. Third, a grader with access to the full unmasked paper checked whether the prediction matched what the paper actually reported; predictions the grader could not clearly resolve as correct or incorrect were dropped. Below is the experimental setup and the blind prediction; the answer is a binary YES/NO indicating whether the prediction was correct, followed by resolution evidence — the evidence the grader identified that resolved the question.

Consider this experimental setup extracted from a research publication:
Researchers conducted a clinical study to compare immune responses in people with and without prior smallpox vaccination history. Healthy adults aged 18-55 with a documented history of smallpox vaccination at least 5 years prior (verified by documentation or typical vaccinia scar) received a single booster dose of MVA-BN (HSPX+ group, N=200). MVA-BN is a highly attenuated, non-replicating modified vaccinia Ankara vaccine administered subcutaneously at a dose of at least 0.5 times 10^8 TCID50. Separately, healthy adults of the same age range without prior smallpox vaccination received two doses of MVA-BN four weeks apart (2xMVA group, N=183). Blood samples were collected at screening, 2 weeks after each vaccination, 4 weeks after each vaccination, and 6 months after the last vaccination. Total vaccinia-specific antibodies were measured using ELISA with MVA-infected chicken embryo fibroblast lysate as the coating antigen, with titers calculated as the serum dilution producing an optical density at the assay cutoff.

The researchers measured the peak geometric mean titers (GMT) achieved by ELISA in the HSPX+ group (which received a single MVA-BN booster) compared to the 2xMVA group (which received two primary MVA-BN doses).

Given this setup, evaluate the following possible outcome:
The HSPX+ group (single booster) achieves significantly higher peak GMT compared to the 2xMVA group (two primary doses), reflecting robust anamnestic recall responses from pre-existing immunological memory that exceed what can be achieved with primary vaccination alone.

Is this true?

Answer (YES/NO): NO